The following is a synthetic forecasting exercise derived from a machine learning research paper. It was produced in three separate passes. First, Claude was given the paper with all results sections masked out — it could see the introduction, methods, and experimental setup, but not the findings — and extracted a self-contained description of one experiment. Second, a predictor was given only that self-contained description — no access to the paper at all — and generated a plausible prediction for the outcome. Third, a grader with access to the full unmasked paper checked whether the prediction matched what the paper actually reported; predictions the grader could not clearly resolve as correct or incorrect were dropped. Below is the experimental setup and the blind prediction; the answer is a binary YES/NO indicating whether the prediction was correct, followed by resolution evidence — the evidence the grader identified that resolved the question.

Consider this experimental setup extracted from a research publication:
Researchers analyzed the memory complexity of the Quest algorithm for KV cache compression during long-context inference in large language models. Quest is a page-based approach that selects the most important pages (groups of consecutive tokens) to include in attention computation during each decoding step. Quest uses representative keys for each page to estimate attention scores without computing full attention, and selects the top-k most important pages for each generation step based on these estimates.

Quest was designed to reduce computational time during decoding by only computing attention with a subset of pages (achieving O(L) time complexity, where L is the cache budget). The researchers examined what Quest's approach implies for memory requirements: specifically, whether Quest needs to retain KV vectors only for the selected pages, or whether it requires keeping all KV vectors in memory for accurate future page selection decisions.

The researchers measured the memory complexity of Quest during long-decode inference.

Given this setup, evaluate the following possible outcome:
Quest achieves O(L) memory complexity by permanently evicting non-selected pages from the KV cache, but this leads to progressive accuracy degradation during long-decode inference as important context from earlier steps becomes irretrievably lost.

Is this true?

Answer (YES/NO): NO